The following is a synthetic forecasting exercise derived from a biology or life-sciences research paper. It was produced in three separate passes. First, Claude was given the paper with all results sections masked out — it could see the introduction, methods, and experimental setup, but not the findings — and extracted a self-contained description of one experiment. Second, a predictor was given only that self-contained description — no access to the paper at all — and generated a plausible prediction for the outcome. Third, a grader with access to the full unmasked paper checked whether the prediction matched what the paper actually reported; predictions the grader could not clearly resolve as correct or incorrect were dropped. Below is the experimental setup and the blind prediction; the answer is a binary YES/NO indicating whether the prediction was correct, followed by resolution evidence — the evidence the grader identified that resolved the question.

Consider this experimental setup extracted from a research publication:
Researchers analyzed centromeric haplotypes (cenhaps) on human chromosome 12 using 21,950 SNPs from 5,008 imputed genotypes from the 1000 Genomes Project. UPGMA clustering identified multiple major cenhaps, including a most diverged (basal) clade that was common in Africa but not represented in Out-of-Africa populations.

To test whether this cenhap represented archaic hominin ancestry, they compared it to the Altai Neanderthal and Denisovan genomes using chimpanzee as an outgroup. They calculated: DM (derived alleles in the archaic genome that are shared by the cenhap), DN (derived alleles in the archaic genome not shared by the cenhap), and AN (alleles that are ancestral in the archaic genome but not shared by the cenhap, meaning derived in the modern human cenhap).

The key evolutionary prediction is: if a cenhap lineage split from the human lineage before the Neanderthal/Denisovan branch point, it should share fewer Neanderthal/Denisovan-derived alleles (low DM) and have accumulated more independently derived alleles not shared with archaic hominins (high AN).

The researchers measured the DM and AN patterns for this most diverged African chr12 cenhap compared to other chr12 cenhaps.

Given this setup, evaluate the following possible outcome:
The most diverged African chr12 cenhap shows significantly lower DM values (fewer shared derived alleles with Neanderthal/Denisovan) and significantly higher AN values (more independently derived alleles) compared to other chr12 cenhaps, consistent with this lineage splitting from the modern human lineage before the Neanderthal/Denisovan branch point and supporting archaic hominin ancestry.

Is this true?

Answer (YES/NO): YES